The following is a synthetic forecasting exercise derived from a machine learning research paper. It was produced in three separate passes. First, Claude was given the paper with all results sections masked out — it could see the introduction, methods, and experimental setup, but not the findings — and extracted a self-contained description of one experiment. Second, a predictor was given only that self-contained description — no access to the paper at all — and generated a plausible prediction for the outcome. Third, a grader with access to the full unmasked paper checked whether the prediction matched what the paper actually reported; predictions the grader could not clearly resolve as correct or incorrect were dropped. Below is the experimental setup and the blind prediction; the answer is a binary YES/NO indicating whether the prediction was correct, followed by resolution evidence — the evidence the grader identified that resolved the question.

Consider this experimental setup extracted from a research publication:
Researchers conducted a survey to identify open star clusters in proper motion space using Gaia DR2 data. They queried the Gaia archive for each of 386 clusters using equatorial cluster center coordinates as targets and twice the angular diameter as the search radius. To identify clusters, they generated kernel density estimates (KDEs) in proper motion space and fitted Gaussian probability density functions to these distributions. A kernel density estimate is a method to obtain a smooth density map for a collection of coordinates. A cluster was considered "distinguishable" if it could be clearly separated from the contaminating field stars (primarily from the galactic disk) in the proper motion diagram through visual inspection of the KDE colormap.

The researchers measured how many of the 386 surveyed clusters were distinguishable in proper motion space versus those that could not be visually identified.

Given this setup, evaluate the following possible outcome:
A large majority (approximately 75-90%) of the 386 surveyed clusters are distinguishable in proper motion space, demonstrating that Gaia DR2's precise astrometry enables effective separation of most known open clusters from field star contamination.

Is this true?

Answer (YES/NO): NO